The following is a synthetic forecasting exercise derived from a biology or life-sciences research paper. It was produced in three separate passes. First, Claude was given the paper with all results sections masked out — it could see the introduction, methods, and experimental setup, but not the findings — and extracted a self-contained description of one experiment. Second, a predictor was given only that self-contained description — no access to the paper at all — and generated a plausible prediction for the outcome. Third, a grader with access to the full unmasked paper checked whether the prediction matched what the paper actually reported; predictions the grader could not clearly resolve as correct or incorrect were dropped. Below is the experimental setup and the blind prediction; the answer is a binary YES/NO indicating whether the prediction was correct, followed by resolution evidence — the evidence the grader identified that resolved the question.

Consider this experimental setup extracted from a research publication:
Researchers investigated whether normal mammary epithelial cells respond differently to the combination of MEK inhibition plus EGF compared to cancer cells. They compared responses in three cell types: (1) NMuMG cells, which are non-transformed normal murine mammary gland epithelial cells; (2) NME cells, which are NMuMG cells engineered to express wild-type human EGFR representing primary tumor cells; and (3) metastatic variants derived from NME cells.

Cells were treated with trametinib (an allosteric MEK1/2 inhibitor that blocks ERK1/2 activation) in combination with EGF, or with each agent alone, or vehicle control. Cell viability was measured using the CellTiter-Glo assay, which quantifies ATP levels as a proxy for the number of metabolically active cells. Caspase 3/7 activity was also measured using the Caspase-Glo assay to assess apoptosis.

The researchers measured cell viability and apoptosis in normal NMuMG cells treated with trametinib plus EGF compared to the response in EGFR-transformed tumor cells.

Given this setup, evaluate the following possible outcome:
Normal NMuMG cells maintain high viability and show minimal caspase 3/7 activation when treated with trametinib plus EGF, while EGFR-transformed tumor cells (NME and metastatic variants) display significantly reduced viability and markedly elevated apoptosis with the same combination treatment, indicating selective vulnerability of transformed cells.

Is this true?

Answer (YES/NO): YES